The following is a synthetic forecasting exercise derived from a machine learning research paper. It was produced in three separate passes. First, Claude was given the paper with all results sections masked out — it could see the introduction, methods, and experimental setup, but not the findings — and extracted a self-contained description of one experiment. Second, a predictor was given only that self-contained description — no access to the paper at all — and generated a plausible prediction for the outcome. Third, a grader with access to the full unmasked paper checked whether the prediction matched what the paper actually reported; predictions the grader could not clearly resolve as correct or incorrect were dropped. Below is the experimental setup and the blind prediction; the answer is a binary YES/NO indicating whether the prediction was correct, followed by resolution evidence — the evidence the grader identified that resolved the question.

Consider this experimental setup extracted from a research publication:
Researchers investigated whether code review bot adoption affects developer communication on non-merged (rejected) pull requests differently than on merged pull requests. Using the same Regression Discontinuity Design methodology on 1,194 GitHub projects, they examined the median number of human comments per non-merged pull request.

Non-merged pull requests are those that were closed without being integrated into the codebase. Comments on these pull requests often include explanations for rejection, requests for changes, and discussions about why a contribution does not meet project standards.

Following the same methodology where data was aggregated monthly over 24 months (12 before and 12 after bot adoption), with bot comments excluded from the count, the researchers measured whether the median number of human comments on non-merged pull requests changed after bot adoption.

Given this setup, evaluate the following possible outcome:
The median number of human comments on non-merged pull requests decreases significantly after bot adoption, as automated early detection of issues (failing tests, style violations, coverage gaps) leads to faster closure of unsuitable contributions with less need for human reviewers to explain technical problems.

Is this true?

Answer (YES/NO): NO